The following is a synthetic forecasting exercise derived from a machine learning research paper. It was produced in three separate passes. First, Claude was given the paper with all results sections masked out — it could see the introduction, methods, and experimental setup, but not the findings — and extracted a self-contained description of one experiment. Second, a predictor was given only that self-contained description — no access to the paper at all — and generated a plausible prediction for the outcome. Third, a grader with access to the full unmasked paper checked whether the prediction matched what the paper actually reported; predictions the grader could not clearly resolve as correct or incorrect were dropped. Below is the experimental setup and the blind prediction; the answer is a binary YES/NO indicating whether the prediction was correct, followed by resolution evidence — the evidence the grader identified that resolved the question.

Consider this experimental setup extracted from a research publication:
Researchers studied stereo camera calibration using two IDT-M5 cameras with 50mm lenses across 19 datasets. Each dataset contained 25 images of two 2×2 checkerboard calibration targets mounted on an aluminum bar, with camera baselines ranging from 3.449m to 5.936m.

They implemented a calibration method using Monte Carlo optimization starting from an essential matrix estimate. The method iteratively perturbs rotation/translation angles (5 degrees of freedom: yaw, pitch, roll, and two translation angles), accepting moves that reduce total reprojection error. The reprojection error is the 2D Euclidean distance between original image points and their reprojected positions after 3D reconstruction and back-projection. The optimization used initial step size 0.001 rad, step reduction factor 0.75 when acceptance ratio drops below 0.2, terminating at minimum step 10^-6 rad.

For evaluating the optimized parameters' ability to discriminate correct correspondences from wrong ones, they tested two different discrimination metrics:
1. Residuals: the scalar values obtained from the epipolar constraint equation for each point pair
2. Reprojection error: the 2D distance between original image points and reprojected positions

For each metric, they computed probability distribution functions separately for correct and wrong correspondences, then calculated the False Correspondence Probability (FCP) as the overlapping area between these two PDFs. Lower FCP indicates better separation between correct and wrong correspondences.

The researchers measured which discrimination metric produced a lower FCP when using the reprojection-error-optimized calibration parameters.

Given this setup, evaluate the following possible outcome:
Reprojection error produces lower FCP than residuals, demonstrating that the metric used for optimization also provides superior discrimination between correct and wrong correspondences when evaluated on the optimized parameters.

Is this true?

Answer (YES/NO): YES